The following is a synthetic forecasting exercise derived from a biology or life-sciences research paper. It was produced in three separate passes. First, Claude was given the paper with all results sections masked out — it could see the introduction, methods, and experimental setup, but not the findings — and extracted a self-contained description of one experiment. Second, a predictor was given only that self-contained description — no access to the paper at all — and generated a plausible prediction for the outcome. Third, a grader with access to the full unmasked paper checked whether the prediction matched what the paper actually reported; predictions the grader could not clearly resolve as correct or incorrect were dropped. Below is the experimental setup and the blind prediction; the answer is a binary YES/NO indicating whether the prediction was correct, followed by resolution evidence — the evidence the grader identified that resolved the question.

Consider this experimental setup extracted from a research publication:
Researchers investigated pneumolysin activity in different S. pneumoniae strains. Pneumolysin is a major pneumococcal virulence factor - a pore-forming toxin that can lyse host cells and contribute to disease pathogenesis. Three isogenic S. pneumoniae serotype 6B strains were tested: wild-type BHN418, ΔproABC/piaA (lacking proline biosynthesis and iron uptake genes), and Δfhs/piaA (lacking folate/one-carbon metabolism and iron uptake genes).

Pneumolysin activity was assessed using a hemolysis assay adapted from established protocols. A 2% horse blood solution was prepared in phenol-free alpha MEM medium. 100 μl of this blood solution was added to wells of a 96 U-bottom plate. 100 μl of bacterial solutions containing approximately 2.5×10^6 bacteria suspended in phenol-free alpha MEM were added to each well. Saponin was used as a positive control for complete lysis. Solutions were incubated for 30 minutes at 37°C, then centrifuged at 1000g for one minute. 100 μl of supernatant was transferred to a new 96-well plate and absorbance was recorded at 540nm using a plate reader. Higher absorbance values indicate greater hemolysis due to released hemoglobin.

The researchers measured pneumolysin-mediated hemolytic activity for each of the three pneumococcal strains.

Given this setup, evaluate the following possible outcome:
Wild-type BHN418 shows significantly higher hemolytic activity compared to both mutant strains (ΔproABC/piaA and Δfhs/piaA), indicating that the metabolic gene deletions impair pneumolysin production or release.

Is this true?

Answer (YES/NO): NO